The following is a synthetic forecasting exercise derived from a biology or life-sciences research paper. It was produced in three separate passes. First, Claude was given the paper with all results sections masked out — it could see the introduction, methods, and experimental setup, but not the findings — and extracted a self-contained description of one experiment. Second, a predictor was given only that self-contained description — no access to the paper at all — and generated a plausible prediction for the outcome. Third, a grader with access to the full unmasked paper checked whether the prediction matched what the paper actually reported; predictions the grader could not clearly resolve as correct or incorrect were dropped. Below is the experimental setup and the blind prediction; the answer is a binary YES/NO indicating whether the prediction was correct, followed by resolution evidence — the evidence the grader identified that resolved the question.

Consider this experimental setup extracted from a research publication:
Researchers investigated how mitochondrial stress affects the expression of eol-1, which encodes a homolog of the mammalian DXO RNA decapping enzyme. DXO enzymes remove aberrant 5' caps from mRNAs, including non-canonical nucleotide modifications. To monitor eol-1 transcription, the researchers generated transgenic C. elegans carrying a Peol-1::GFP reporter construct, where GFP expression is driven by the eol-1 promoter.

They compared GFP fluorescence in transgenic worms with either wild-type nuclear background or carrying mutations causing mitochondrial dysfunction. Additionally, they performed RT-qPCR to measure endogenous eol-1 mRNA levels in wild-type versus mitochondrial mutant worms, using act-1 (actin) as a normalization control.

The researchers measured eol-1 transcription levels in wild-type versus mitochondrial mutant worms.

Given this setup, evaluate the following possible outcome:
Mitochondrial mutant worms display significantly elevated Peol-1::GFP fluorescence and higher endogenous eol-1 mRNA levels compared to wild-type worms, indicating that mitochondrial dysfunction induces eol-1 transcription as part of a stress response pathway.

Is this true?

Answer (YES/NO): YES